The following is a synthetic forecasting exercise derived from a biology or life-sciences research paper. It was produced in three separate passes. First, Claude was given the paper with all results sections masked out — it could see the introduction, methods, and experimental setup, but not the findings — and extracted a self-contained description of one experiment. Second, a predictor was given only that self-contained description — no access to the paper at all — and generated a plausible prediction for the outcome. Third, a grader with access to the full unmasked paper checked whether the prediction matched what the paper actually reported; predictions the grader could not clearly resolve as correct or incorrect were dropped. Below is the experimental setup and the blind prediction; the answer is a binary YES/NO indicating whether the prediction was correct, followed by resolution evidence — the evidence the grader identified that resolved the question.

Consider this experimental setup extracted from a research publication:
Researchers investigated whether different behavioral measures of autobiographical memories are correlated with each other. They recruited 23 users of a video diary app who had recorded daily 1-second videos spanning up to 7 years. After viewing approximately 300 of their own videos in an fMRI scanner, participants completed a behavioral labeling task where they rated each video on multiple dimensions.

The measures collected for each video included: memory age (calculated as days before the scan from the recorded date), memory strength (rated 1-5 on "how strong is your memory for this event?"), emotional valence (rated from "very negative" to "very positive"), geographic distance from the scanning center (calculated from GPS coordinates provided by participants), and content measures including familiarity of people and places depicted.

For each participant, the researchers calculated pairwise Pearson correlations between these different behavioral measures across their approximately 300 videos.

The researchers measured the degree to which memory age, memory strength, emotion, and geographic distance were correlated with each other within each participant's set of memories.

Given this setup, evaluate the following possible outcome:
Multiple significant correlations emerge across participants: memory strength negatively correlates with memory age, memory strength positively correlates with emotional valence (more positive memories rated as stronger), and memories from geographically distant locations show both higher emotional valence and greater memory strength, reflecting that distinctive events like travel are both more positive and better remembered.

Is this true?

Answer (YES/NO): NO